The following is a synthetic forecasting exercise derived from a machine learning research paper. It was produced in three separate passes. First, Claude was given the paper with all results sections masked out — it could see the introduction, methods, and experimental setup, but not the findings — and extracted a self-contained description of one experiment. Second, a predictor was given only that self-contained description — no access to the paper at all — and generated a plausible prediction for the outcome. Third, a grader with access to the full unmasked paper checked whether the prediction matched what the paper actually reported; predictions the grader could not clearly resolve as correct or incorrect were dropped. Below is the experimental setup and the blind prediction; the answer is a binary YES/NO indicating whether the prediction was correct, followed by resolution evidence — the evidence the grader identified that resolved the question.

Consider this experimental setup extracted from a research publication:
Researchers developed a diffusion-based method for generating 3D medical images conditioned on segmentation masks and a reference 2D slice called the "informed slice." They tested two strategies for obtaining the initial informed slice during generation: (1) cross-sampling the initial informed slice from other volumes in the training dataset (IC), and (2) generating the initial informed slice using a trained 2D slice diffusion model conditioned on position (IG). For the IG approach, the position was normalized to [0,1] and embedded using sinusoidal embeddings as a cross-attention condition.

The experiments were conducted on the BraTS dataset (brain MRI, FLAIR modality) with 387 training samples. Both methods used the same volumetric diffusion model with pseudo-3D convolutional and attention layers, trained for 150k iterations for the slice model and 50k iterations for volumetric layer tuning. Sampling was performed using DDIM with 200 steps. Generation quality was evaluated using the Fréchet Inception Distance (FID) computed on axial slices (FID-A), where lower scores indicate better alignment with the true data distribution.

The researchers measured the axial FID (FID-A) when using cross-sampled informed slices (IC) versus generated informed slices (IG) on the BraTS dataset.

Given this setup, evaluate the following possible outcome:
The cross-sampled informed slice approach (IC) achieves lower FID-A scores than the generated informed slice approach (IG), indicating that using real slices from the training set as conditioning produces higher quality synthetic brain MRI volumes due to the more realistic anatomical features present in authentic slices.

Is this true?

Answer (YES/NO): YES